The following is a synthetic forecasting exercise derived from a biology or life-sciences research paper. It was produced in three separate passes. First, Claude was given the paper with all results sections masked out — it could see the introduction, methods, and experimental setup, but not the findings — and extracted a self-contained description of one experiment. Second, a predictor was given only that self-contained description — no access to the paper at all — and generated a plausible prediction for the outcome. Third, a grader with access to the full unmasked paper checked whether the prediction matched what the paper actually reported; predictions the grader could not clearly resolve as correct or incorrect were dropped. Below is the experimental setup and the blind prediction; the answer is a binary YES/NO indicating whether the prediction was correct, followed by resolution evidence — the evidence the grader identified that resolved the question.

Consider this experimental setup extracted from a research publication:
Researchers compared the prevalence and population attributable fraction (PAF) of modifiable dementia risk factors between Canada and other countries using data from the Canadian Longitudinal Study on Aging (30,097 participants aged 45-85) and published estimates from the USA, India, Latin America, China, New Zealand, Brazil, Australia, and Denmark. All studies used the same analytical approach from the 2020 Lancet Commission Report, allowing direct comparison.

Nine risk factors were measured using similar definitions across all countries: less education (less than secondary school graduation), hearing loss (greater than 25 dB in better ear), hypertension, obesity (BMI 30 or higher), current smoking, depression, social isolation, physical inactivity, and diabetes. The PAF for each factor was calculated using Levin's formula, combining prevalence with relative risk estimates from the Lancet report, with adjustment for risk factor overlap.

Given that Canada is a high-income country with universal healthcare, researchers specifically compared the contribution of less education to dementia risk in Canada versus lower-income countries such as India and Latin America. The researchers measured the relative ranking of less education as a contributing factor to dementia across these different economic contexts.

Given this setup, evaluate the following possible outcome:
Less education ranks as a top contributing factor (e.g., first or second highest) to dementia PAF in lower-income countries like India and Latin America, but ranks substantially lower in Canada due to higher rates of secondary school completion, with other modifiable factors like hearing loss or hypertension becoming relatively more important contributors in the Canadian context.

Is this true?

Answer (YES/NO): YES